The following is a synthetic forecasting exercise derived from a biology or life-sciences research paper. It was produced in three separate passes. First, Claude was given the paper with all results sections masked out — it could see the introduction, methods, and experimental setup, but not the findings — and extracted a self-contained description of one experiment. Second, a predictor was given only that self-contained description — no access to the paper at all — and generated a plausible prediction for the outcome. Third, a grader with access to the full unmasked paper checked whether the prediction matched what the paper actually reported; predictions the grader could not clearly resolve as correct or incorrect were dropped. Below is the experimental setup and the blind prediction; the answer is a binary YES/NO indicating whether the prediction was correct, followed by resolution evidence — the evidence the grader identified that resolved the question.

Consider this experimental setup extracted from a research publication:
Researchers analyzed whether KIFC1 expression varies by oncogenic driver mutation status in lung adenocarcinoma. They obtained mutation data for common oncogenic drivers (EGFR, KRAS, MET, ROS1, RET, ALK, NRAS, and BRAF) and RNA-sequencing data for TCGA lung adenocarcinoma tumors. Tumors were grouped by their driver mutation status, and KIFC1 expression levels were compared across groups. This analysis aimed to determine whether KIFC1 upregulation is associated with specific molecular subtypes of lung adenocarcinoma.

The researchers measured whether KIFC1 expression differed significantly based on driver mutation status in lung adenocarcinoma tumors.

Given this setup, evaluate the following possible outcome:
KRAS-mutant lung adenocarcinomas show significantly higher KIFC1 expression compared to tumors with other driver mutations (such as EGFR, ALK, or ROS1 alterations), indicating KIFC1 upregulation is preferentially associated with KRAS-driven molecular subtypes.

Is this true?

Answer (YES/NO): NO